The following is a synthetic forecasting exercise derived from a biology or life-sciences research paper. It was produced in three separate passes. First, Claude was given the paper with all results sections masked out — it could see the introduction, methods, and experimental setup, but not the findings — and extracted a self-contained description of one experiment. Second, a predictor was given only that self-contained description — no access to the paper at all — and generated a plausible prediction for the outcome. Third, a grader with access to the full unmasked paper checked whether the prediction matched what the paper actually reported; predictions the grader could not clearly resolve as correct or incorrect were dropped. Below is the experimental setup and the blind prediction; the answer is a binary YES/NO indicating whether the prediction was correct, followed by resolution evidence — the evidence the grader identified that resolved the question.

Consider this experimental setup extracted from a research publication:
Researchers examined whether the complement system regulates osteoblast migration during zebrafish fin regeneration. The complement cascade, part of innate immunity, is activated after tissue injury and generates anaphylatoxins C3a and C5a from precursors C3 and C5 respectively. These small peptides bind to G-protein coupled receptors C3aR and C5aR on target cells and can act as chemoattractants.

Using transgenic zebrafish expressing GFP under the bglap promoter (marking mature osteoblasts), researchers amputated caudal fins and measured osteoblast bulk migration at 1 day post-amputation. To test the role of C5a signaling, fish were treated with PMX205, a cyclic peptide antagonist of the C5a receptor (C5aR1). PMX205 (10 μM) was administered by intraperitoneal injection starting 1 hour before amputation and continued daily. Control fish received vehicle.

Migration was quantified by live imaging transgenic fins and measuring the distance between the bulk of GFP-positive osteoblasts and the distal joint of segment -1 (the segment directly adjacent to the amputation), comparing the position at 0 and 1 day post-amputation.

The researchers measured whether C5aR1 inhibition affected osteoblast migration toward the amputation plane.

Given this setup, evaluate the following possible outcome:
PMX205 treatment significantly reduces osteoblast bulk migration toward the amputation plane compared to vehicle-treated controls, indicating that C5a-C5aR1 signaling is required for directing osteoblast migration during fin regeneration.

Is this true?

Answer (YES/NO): YES